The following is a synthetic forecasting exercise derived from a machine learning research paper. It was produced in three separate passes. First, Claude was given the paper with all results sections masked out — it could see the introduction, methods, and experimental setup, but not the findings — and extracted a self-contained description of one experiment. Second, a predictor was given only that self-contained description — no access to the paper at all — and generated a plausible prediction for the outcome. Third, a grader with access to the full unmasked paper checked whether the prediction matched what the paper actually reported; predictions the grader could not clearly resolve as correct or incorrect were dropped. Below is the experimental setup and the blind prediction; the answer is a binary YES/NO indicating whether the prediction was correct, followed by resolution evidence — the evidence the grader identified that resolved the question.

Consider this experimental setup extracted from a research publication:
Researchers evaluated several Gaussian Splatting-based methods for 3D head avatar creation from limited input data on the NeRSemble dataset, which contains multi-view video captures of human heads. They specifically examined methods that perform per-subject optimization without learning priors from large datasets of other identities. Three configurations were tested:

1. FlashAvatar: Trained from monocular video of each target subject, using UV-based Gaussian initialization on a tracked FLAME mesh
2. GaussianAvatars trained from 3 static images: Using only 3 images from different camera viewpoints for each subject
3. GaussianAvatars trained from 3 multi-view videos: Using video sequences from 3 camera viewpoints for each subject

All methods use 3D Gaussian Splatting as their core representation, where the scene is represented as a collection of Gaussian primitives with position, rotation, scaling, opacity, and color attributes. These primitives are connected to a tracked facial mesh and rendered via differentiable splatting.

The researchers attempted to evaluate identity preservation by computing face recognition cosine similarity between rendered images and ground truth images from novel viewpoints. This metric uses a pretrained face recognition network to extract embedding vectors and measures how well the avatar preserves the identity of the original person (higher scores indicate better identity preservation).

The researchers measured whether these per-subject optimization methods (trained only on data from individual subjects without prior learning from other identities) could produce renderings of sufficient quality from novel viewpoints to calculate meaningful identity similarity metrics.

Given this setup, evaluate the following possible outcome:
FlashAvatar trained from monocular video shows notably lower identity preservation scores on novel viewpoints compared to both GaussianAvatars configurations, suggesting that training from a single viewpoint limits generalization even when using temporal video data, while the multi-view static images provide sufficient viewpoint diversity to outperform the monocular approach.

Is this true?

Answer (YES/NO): NO